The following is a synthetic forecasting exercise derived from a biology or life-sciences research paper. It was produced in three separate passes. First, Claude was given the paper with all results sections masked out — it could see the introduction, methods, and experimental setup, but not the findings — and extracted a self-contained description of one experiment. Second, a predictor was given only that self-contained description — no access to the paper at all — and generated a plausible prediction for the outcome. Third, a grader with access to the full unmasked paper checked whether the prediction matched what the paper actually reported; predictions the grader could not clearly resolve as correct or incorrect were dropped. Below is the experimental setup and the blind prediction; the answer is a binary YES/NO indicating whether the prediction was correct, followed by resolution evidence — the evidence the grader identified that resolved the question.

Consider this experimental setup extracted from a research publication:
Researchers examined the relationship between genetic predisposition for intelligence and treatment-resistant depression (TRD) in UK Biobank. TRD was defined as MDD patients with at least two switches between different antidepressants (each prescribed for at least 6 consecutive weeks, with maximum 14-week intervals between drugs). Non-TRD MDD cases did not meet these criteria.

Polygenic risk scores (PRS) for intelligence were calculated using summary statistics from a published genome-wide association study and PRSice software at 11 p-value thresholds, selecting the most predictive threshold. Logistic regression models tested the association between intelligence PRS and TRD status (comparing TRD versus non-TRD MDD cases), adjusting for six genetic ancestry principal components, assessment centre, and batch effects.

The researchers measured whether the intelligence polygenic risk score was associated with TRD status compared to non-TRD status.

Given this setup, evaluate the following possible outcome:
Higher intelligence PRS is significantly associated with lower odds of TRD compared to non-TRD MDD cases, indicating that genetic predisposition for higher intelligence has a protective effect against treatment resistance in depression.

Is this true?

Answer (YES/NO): YES